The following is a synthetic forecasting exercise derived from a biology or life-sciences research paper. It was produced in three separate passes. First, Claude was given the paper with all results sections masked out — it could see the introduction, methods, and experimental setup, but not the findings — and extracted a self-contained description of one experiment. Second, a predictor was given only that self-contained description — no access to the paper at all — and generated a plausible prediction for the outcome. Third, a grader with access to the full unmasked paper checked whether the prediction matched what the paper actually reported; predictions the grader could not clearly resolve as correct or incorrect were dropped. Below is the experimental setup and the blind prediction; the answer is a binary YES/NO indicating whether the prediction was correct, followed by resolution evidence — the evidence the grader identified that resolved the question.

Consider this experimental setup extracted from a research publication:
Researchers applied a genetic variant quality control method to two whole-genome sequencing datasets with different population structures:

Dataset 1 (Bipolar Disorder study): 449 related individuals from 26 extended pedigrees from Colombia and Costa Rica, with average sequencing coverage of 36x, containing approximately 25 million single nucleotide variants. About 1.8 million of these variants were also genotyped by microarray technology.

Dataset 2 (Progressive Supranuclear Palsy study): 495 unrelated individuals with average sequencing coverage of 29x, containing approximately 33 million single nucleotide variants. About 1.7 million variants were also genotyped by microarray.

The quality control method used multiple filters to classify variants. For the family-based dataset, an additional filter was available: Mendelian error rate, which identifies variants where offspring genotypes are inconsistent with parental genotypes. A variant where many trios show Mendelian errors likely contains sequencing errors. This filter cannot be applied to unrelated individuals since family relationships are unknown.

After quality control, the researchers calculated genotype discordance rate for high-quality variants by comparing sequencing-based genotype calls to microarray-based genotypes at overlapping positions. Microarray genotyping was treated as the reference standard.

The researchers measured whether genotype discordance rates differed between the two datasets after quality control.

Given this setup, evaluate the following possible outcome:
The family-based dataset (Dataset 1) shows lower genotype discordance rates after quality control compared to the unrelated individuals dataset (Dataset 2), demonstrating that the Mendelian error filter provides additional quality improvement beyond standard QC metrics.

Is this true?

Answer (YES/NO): NO